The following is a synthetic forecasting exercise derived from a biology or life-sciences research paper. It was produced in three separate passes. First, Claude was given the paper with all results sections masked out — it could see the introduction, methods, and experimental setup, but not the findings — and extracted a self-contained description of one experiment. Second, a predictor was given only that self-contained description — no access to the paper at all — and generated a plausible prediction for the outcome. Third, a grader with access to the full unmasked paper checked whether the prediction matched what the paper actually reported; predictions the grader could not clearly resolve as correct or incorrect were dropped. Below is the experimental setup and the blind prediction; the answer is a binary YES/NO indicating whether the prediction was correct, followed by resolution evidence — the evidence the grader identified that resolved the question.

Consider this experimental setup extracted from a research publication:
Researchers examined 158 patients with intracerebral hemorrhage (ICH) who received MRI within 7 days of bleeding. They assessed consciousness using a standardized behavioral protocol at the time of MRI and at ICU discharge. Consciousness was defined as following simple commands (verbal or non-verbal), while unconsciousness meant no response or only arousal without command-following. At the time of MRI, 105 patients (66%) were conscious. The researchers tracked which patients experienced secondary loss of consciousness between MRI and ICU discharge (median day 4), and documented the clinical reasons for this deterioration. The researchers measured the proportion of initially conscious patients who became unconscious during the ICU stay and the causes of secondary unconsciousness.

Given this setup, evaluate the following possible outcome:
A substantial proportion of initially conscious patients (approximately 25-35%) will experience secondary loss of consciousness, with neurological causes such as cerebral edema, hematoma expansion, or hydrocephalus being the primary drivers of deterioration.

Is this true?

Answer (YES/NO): NO